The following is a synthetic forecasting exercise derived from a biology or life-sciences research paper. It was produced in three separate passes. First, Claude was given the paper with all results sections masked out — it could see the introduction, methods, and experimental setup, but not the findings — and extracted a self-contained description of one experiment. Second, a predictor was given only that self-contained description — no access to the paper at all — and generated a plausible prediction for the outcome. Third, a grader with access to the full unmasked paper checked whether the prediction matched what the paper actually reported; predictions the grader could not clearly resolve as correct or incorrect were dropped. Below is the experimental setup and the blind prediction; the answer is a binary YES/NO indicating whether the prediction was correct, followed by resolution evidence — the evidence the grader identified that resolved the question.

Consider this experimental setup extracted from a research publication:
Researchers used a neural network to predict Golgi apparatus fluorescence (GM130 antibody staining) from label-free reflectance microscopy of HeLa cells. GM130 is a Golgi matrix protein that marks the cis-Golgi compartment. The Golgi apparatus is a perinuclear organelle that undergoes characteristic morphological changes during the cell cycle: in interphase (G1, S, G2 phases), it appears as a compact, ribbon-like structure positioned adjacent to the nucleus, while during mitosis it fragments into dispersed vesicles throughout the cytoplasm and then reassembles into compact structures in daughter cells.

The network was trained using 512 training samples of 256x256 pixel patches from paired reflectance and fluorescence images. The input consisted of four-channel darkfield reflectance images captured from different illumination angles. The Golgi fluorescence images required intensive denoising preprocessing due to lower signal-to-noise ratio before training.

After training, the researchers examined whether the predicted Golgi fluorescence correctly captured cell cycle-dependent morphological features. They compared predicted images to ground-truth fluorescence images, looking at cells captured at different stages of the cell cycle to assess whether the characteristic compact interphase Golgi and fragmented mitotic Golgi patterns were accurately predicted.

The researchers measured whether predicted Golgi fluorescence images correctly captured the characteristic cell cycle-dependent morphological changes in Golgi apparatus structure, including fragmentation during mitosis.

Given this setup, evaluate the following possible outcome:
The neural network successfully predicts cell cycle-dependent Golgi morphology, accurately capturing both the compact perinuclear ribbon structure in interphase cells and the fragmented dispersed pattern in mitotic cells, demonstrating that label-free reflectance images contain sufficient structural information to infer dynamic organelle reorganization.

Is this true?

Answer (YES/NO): YES